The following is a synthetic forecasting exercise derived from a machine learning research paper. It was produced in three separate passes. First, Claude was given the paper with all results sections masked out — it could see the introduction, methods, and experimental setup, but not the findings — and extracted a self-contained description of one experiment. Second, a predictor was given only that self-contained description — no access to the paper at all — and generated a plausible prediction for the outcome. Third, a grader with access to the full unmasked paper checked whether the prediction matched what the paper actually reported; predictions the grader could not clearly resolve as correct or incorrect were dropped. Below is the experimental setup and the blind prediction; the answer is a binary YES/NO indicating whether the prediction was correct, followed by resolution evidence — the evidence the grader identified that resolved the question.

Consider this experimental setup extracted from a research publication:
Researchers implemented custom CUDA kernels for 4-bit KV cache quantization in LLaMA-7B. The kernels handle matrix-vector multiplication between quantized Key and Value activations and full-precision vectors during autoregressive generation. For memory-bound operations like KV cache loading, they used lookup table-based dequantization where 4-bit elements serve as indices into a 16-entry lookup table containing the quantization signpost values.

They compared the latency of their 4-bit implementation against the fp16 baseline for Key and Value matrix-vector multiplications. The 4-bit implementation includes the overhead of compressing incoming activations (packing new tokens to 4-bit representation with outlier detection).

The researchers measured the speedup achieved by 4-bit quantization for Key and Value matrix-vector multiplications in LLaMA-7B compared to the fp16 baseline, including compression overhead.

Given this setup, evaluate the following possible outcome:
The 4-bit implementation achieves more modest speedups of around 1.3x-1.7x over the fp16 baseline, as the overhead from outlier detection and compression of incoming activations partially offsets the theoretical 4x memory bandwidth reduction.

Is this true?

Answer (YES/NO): NO